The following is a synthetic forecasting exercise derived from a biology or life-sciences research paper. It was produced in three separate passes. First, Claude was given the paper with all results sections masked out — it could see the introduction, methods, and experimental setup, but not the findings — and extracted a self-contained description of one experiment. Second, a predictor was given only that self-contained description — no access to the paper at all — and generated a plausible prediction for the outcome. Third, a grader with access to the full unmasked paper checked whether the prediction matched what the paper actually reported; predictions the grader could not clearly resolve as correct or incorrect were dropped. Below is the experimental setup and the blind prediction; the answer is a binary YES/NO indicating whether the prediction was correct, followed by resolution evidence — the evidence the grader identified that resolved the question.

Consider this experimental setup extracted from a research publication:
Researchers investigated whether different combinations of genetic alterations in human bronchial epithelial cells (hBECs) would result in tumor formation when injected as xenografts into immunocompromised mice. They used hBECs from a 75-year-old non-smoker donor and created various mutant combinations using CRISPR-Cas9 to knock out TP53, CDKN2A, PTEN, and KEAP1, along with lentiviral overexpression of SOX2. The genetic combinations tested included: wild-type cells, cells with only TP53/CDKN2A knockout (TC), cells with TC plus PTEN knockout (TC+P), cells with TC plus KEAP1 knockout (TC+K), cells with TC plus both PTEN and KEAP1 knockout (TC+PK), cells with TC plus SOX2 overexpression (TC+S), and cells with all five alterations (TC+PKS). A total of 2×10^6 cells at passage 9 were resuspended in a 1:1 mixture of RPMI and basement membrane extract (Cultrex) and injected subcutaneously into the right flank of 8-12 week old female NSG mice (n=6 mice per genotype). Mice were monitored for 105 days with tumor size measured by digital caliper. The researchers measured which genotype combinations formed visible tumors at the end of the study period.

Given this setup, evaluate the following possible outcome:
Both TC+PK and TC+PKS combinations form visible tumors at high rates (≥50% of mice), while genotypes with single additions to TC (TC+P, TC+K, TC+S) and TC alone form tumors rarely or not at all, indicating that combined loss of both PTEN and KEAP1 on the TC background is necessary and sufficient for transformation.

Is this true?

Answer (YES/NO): NO